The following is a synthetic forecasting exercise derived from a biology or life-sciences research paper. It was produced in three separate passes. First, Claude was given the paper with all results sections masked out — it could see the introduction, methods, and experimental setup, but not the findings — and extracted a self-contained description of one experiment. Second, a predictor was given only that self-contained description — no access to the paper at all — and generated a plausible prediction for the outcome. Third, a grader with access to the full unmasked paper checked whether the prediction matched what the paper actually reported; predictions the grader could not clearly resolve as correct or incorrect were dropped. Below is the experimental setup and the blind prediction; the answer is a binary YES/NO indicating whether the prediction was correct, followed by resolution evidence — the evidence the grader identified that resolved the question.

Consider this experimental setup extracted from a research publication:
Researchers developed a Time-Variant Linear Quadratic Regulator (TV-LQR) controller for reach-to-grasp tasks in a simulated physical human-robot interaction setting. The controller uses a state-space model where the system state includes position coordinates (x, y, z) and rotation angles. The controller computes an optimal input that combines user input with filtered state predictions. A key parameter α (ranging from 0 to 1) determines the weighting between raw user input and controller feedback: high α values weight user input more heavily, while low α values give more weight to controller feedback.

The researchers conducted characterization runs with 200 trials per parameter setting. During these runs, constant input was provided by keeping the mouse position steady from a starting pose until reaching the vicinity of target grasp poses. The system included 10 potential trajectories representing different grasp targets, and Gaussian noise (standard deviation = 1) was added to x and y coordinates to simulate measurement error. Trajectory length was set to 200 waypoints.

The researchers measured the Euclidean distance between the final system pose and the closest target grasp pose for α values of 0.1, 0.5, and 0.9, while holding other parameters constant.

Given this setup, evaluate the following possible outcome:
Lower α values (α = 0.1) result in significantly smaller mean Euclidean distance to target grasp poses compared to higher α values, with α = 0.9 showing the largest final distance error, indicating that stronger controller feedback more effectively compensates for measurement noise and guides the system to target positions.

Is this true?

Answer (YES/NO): YES